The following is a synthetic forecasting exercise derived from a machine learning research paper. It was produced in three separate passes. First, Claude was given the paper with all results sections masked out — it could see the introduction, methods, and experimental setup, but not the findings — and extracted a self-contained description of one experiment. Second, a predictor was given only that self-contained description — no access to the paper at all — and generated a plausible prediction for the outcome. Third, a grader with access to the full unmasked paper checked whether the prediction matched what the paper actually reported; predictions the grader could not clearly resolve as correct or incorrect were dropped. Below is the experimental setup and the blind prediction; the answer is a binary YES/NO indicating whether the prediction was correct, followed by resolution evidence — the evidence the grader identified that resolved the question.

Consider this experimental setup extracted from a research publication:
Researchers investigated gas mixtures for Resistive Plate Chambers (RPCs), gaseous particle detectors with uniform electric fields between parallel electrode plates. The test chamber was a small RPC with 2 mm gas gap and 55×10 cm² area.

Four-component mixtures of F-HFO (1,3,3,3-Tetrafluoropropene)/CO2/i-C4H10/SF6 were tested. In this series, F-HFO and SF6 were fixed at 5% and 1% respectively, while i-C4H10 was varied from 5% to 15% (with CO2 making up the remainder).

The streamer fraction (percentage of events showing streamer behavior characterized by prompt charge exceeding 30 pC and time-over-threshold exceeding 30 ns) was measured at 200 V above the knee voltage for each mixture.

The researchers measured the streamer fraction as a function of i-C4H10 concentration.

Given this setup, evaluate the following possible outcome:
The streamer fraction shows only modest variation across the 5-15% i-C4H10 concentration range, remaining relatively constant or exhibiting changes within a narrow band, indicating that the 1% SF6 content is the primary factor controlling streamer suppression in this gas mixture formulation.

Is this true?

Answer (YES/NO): NO